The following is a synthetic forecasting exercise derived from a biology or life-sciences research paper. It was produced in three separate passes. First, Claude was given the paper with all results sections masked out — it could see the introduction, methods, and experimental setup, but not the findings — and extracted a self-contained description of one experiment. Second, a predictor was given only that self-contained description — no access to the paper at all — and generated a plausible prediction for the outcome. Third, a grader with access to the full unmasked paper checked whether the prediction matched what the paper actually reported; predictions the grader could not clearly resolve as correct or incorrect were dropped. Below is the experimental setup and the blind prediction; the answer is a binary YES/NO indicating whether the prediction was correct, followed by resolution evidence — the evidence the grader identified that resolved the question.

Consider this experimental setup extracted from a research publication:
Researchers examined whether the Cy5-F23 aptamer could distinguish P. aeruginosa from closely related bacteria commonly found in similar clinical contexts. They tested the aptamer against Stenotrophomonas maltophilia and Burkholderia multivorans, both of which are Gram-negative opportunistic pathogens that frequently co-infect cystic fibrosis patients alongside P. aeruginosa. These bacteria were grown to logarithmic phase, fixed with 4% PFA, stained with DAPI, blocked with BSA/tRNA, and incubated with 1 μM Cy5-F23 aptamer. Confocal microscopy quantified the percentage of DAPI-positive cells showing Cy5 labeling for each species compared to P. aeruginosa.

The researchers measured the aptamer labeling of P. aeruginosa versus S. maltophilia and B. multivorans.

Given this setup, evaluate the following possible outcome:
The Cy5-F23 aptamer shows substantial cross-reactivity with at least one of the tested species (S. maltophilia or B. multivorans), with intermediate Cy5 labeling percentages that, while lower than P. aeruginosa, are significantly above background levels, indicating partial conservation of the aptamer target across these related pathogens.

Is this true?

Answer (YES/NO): YES